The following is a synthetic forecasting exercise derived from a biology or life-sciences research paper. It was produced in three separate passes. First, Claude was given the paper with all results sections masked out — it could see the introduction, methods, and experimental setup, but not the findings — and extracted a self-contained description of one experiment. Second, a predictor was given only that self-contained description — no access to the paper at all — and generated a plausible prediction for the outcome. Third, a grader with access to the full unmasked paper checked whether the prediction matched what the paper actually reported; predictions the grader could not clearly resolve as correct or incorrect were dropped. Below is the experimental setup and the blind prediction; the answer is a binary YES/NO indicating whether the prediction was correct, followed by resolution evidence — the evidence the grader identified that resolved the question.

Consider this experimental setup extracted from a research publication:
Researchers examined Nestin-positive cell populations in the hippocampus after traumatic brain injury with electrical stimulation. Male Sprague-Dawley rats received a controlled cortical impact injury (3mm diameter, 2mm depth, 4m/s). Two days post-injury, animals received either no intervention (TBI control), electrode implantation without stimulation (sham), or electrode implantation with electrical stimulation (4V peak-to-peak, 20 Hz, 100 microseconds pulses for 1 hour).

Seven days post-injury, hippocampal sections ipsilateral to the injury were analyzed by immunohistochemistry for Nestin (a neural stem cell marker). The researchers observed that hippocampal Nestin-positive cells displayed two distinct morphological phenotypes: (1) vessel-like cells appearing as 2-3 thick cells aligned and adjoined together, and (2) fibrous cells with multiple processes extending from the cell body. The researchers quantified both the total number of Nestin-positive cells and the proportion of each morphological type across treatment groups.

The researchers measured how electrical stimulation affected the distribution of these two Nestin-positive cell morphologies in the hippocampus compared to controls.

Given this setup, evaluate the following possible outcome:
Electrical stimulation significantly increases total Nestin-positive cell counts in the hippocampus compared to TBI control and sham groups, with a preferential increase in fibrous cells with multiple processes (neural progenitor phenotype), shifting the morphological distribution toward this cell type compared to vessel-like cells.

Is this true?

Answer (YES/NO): NO